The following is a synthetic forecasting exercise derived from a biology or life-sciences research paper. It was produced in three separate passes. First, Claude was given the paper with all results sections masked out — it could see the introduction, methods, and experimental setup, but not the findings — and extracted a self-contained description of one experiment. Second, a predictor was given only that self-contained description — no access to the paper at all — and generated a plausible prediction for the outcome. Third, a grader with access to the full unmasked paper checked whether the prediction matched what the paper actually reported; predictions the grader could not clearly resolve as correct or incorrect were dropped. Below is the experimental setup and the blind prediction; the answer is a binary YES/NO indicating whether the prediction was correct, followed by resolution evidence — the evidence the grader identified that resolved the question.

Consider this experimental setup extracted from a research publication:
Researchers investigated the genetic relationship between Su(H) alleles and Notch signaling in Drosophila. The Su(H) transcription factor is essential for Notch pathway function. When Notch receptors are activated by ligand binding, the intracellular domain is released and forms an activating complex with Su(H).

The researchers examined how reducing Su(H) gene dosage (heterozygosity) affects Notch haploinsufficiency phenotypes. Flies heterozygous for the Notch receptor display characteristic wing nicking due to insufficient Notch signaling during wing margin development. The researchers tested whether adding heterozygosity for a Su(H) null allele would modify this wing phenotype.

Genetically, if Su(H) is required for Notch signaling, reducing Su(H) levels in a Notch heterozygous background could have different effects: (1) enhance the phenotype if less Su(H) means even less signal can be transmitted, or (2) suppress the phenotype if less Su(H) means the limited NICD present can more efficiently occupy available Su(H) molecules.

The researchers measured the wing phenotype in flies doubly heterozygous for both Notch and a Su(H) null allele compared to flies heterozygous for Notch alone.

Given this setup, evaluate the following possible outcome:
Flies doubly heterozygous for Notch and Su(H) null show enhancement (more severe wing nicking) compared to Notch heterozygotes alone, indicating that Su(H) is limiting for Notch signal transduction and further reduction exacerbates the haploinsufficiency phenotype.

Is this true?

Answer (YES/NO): NO